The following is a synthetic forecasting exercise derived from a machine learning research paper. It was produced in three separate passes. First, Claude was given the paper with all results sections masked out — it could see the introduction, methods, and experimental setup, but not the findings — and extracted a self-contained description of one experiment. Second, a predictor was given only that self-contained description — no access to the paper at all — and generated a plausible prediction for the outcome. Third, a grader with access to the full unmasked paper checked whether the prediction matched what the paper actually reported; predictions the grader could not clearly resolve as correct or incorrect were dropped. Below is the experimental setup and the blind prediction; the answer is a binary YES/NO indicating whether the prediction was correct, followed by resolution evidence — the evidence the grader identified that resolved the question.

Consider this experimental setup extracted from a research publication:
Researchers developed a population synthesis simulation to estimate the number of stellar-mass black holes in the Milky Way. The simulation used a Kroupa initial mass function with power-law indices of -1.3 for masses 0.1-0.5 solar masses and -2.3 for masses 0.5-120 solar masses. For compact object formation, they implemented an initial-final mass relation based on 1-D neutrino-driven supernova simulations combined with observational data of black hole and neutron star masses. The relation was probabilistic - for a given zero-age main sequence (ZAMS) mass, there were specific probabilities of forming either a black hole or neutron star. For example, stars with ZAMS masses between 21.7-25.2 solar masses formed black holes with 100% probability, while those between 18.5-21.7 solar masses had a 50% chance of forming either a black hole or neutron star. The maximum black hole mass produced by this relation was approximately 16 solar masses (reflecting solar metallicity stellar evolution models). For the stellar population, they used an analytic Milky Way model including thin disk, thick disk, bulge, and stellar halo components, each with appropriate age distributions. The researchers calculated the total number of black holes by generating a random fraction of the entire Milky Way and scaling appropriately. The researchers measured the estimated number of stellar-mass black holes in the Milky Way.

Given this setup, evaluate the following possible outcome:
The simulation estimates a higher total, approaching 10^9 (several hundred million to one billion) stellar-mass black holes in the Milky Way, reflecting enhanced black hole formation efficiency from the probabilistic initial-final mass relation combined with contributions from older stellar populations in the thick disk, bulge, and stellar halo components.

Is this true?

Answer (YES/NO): NO